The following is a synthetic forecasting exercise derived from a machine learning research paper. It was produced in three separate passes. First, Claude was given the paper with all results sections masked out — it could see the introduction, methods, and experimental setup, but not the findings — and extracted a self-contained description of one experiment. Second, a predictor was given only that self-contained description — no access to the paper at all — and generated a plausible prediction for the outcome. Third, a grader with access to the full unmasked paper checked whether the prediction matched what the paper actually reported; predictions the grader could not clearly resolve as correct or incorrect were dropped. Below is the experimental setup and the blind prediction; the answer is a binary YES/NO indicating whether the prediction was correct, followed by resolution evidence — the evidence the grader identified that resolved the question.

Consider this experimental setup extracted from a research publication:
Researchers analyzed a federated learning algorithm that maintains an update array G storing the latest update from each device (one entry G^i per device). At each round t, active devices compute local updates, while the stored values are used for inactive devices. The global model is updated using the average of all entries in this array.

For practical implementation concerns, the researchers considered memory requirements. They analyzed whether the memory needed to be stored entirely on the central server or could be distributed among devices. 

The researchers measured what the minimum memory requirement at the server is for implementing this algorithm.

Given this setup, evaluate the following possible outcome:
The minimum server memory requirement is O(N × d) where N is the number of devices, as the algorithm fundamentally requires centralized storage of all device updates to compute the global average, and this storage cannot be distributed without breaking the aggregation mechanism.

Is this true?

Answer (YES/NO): NO